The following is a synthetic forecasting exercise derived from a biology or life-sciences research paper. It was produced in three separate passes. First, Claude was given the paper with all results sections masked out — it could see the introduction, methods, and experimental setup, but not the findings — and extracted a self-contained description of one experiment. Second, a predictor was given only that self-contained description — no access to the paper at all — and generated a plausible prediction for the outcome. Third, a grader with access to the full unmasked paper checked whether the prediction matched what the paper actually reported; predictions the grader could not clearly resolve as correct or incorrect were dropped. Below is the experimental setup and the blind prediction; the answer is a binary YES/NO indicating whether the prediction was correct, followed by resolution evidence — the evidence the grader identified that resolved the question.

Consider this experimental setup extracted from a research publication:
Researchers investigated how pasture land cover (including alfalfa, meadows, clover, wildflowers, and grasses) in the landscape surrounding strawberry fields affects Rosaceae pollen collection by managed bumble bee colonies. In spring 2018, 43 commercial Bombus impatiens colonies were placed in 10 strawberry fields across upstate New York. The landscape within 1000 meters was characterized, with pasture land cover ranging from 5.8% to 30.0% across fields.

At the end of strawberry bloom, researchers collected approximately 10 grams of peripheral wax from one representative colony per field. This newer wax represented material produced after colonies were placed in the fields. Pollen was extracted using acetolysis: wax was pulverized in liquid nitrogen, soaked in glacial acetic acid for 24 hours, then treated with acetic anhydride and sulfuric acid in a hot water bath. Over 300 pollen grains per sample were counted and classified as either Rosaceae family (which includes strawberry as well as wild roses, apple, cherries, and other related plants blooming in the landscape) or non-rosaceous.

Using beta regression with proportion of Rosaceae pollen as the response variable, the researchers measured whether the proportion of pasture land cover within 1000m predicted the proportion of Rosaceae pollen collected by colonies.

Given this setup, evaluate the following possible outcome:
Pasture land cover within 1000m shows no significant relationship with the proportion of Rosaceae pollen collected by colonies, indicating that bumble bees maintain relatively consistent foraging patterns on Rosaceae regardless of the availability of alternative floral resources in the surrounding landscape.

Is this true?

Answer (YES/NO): NO